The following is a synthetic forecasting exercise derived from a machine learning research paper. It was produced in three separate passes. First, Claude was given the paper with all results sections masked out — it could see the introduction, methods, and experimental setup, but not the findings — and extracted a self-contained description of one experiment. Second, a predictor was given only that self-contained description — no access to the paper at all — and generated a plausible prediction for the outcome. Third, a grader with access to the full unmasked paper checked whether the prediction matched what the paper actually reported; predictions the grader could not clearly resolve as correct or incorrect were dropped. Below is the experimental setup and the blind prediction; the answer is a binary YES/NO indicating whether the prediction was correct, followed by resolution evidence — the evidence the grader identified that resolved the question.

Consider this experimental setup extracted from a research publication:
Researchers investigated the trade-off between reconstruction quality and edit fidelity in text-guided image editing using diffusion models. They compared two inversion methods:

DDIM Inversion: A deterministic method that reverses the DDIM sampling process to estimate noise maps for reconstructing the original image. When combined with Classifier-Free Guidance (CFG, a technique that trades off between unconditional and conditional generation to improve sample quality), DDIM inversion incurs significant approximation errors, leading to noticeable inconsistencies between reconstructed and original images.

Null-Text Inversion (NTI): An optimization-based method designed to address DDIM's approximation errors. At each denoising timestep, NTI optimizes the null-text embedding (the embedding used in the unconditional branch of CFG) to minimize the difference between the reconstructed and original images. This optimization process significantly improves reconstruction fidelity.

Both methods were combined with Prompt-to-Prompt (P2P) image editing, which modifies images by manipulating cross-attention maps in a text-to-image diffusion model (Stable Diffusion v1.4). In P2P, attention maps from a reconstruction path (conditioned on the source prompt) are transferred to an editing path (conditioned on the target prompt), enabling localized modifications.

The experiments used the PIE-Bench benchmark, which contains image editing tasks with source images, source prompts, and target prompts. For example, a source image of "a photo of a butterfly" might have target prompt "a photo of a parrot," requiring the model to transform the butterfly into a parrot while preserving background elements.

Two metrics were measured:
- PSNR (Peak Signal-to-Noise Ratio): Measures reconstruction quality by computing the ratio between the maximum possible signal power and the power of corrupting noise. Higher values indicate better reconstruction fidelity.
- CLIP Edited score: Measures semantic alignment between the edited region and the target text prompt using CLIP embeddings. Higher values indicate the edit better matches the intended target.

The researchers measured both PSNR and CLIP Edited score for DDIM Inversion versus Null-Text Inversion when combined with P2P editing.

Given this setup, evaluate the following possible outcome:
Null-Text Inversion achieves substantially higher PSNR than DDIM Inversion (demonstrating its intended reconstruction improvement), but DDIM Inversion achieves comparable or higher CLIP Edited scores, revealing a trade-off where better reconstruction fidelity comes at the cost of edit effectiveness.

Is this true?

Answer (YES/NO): YES